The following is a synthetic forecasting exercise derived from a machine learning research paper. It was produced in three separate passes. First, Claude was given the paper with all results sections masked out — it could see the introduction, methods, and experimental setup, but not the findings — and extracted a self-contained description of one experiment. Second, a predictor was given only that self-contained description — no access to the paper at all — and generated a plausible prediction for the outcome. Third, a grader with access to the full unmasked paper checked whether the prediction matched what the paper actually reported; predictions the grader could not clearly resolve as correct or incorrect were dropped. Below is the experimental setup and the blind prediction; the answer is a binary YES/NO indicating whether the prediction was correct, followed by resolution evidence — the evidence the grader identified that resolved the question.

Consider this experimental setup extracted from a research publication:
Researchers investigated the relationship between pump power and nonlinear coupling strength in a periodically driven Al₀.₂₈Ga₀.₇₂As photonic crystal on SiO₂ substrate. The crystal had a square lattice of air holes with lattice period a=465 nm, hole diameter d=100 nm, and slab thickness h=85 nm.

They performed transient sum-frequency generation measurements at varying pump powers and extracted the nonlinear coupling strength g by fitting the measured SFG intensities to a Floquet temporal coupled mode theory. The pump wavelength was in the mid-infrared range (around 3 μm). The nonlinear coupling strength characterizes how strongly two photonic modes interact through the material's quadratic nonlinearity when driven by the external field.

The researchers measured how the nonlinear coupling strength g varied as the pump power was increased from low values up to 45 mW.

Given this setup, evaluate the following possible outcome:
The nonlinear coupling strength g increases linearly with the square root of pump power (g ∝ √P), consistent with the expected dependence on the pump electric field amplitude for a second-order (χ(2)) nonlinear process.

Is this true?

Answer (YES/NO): YES